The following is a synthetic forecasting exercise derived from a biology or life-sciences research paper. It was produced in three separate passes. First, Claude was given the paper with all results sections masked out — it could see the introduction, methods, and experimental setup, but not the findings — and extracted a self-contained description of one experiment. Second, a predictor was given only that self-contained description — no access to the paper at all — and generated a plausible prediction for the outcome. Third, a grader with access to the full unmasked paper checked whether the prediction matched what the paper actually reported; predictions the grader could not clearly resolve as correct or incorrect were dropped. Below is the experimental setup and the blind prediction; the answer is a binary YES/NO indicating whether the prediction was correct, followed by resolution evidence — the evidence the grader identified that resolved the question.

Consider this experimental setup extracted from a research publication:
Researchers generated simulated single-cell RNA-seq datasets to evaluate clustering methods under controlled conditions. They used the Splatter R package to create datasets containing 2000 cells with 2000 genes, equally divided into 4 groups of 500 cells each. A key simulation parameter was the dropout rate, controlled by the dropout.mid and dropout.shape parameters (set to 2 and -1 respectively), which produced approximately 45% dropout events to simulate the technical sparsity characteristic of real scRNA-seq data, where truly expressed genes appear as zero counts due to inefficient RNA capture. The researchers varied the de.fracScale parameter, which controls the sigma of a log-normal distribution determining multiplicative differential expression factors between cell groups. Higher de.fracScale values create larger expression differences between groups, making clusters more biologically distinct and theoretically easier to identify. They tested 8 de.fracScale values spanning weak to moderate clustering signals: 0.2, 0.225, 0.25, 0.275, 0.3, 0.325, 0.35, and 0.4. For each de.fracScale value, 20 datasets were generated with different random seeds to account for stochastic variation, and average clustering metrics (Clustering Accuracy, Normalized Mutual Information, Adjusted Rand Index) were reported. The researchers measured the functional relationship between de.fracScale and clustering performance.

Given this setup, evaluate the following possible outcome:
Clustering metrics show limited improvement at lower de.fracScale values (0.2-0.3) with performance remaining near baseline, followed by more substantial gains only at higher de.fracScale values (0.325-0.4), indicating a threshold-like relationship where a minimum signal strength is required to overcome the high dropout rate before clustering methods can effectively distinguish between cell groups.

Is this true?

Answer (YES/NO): NO